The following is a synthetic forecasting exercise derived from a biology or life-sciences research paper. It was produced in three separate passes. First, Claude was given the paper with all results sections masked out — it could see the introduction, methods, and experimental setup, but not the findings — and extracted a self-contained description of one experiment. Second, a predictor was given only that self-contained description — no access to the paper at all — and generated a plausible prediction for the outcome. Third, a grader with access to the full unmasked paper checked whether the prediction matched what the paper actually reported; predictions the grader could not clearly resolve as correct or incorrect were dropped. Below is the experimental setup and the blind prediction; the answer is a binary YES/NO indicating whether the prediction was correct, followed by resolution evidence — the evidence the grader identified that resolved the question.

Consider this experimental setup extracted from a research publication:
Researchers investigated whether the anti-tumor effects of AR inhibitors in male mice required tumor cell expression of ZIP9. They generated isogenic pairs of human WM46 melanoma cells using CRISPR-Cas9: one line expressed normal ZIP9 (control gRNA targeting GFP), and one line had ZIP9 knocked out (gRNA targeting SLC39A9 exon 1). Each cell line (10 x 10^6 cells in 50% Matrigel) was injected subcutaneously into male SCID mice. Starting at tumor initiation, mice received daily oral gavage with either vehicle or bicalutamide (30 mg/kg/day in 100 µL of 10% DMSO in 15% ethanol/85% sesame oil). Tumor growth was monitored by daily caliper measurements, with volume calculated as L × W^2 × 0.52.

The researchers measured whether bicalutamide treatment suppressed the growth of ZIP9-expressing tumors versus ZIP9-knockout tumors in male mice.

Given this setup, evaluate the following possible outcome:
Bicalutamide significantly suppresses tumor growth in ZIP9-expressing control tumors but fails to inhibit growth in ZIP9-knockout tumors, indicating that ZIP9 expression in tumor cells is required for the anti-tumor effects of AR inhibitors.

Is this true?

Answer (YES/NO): YES